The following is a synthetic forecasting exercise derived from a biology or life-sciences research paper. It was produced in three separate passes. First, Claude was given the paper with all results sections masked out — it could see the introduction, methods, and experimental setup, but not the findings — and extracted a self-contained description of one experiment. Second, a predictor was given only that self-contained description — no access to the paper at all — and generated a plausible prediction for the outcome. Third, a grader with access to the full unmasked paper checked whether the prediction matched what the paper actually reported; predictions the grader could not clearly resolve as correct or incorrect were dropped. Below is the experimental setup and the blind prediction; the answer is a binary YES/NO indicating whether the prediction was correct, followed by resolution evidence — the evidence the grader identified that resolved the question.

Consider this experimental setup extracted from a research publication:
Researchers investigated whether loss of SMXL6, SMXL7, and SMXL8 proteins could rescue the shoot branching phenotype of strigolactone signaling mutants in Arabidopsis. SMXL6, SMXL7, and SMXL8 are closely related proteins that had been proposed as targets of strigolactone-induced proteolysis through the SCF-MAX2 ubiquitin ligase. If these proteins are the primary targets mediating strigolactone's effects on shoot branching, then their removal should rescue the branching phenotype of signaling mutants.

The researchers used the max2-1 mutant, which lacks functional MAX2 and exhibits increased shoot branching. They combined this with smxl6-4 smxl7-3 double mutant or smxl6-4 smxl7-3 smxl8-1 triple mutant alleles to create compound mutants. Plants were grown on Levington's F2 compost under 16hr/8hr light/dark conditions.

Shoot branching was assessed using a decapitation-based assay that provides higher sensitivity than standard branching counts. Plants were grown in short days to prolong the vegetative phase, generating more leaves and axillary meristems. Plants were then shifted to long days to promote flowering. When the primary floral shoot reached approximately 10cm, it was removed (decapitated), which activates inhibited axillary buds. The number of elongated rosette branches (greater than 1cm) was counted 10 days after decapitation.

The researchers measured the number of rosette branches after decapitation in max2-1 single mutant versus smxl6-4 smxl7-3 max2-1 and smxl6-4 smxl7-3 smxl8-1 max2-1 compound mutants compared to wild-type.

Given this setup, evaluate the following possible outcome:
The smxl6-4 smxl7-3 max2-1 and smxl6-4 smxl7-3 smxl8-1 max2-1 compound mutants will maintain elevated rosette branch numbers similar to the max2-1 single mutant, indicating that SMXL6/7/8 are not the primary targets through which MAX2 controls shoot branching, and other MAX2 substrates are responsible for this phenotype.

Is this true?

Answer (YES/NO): NO